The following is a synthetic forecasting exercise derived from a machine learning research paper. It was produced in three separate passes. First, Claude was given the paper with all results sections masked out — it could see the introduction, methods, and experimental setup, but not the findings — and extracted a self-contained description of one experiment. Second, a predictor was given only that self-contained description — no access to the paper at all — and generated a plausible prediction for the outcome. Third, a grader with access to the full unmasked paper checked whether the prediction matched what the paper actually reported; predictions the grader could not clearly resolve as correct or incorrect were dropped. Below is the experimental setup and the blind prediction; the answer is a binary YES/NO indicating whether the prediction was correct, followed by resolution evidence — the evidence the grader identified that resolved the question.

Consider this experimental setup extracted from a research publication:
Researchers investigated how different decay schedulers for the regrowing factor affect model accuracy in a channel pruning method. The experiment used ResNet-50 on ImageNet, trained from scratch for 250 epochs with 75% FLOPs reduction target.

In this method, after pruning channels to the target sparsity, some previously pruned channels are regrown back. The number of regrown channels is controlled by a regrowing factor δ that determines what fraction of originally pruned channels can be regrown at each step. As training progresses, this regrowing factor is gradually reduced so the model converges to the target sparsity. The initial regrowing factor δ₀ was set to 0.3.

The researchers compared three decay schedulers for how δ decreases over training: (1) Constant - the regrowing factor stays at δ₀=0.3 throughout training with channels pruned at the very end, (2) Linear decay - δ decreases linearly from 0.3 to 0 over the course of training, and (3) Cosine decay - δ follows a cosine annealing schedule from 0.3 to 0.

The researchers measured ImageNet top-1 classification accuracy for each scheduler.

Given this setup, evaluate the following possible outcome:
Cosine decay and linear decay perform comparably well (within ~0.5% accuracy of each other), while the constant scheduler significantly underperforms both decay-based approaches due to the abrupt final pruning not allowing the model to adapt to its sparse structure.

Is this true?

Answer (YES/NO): NO